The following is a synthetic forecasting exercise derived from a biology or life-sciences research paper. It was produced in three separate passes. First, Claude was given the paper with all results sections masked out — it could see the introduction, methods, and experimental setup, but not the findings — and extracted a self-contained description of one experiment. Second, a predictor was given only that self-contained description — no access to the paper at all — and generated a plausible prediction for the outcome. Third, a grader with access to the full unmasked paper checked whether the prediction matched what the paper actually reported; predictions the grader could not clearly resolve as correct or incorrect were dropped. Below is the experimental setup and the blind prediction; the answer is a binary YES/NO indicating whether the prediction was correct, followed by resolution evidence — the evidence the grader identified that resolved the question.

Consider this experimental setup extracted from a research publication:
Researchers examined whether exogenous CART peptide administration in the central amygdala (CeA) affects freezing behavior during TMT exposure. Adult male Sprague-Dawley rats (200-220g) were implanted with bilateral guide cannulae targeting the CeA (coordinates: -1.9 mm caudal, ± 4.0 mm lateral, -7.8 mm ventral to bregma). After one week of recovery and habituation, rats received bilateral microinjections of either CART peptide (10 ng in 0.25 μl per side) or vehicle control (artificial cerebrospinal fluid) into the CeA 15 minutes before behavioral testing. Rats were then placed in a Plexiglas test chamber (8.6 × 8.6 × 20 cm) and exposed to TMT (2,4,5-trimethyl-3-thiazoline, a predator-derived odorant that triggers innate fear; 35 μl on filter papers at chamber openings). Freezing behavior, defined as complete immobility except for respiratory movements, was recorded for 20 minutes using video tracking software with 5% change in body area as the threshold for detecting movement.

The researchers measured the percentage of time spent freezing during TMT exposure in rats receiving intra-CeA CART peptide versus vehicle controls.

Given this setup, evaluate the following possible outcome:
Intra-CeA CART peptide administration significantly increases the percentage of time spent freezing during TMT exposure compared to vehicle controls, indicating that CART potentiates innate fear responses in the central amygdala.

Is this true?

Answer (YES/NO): YES